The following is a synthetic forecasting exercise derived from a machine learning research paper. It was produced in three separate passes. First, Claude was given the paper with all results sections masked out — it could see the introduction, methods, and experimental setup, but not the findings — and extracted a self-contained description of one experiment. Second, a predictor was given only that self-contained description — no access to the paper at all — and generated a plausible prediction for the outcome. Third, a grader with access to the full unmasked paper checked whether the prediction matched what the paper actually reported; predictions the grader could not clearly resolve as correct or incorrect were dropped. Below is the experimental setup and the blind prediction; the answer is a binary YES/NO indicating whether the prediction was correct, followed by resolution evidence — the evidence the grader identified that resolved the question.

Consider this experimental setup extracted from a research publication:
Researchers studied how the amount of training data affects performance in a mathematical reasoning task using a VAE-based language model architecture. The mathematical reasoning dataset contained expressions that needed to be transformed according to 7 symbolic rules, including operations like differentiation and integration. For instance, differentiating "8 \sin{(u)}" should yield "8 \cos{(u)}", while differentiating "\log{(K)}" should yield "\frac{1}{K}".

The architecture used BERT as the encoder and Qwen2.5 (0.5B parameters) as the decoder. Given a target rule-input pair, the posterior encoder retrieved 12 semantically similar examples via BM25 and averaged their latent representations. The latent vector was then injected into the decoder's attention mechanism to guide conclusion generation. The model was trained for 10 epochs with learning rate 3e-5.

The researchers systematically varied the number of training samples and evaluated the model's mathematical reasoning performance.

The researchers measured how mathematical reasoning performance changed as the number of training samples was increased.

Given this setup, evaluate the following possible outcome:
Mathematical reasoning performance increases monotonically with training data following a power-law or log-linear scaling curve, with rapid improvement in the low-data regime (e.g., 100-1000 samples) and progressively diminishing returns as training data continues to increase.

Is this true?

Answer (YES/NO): NO